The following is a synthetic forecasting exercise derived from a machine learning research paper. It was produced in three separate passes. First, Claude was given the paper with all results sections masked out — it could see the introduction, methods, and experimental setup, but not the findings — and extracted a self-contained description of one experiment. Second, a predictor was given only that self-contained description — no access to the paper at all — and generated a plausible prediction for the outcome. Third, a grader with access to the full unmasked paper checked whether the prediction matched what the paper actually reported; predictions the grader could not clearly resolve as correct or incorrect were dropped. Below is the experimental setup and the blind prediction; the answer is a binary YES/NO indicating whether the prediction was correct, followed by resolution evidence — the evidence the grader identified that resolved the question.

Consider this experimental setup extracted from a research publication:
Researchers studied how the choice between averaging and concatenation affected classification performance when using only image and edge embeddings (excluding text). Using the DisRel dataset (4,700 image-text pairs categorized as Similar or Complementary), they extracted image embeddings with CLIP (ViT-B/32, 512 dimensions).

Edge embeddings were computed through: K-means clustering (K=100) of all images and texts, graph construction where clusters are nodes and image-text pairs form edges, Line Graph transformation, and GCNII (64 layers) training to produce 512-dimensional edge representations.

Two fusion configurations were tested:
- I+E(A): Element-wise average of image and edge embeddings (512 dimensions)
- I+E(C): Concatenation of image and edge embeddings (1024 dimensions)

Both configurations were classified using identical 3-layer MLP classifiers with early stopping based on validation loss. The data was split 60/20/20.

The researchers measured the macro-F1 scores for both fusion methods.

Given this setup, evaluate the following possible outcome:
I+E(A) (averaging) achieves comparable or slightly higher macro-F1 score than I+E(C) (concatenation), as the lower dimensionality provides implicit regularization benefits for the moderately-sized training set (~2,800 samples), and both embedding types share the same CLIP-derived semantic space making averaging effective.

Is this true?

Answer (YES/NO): YES